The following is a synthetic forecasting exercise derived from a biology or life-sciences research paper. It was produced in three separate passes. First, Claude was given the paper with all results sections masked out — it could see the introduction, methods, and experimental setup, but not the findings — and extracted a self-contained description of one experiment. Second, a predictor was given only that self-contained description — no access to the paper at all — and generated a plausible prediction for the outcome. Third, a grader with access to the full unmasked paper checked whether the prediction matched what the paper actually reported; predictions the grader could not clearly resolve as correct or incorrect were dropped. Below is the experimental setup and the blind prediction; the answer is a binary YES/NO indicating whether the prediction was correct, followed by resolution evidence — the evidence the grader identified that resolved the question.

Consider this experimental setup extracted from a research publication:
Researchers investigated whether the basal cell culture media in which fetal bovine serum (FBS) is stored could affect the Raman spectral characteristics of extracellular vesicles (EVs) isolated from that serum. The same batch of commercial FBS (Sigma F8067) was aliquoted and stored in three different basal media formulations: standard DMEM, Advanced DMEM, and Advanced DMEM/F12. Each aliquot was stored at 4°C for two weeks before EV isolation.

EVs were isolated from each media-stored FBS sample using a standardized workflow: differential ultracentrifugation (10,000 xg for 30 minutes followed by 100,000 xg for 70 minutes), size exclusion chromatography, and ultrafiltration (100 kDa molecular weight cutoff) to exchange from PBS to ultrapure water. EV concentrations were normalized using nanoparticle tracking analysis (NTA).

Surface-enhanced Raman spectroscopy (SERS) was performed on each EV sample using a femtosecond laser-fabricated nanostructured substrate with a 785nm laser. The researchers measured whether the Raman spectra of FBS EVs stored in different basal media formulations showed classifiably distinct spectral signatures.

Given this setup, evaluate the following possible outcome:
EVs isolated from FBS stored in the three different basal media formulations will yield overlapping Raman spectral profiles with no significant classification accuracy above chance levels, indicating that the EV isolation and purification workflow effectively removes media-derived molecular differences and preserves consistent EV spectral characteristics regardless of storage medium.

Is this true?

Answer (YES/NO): YES